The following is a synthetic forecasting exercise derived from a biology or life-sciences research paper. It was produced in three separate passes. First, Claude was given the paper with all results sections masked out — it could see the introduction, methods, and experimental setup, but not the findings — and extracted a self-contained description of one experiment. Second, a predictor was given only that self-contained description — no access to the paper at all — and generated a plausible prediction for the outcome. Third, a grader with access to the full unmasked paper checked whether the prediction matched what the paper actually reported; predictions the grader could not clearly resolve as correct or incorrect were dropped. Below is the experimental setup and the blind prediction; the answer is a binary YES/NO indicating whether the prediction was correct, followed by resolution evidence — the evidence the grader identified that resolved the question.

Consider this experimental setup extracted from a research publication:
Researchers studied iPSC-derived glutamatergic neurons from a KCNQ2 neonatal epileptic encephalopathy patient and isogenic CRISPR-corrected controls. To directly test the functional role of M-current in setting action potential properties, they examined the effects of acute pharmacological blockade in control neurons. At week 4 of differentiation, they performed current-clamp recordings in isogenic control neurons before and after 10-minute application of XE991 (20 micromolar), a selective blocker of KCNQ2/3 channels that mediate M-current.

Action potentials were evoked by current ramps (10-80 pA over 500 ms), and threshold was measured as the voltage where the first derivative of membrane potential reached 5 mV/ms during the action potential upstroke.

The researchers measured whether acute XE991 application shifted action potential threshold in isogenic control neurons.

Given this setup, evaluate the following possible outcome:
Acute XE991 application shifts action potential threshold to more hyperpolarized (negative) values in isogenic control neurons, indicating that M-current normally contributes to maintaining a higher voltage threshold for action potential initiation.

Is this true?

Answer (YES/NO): YES